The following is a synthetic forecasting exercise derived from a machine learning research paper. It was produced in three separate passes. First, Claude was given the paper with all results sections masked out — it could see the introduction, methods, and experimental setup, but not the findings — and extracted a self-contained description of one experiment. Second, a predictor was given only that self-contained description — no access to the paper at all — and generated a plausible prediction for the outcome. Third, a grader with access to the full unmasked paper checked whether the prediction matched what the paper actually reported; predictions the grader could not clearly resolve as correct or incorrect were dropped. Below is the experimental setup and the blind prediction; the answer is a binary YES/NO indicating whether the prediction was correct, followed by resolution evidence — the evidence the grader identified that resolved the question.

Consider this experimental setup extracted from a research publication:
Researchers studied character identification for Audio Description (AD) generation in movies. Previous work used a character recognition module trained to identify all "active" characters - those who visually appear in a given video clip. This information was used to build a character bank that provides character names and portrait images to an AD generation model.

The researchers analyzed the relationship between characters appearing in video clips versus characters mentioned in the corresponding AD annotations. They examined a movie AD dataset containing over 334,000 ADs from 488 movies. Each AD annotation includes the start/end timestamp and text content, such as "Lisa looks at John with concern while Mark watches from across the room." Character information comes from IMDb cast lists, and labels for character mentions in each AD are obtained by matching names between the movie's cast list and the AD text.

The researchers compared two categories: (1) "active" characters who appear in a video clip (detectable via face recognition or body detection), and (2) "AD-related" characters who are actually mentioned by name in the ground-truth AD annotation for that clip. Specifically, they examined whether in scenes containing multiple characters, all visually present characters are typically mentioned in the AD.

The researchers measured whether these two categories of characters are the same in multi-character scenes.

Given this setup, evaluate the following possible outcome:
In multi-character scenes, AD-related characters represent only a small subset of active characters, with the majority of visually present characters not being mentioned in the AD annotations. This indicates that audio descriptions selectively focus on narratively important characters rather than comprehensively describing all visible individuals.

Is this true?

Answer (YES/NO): YES